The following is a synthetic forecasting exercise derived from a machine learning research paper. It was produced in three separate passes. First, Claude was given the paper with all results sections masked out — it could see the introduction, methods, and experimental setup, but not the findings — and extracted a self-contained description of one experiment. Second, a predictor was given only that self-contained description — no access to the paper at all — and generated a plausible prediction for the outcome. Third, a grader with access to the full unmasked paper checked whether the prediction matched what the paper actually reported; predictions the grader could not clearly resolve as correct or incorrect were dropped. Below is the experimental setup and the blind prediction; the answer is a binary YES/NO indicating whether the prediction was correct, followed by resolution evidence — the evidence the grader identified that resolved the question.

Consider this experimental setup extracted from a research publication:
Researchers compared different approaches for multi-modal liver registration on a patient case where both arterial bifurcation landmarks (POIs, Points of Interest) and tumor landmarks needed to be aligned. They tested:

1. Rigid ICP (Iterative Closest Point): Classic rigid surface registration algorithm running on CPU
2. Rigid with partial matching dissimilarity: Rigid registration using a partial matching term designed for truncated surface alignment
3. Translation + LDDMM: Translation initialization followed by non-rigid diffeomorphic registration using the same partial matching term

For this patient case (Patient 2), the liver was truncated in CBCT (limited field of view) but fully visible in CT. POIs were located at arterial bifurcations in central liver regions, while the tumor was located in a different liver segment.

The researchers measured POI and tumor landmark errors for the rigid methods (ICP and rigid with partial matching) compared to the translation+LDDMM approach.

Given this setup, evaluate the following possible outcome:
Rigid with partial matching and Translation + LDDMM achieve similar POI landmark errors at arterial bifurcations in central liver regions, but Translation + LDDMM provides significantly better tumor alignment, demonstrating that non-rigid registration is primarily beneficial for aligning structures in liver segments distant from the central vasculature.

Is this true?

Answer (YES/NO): NO